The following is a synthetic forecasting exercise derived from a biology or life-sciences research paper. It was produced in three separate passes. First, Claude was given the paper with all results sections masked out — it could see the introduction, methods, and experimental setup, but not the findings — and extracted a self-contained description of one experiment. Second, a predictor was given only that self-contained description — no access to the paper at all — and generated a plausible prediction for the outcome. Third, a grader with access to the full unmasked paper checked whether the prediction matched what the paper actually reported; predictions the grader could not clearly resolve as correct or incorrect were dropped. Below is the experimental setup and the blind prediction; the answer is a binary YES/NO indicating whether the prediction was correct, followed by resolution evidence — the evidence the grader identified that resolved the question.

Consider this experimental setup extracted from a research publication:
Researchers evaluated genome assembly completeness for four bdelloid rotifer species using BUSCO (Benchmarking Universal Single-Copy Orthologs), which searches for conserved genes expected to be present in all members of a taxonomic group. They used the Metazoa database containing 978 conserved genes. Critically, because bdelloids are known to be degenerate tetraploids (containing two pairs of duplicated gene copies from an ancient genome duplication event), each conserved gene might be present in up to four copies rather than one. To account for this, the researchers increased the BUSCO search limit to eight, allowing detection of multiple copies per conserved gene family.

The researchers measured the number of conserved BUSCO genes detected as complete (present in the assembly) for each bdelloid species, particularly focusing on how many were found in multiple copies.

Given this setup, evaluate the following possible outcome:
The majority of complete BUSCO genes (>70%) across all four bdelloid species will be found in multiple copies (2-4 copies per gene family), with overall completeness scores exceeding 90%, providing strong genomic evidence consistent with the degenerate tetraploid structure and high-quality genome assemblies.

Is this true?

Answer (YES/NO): NO